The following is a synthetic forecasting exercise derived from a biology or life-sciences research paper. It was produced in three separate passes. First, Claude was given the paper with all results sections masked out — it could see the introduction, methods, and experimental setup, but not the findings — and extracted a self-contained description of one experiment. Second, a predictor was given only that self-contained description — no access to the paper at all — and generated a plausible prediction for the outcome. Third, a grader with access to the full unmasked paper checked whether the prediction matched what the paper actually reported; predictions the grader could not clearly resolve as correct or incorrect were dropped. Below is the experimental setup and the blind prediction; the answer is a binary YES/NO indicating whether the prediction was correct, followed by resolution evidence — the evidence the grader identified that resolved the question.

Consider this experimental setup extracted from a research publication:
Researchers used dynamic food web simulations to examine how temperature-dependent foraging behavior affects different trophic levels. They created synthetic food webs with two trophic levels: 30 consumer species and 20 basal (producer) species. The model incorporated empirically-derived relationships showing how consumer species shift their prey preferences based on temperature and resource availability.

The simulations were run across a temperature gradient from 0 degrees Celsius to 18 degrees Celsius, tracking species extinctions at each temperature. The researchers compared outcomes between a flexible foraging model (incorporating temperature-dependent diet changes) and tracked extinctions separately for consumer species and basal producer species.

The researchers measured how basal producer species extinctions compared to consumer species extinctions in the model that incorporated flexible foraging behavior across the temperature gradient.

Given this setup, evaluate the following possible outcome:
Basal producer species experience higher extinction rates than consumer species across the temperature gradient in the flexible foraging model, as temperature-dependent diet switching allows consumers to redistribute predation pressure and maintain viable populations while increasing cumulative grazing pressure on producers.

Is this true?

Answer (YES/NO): NO